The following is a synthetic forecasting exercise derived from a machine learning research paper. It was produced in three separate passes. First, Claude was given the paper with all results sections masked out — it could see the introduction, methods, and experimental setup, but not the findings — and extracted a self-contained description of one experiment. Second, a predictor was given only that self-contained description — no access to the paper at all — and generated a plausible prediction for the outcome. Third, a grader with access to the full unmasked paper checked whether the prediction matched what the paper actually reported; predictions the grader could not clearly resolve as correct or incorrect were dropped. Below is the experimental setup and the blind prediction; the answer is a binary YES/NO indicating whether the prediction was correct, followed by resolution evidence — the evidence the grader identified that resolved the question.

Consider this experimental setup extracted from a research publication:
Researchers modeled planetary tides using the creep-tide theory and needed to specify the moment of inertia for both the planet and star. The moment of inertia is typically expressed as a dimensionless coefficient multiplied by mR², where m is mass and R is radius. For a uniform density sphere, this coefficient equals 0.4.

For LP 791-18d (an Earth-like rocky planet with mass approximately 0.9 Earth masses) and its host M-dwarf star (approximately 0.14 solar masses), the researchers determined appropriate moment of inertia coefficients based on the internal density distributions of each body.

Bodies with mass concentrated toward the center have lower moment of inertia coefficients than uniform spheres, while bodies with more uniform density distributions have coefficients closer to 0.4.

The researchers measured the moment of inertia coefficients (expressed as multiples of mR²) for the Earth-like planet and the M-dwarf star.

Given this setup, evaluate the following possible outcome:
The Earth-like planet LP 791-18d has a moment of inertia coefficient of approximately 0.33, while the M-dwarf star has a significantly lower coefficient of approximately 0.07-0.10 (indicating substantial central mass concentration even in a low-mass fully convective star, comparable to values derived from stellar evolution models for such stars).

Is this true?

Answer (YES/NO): YES